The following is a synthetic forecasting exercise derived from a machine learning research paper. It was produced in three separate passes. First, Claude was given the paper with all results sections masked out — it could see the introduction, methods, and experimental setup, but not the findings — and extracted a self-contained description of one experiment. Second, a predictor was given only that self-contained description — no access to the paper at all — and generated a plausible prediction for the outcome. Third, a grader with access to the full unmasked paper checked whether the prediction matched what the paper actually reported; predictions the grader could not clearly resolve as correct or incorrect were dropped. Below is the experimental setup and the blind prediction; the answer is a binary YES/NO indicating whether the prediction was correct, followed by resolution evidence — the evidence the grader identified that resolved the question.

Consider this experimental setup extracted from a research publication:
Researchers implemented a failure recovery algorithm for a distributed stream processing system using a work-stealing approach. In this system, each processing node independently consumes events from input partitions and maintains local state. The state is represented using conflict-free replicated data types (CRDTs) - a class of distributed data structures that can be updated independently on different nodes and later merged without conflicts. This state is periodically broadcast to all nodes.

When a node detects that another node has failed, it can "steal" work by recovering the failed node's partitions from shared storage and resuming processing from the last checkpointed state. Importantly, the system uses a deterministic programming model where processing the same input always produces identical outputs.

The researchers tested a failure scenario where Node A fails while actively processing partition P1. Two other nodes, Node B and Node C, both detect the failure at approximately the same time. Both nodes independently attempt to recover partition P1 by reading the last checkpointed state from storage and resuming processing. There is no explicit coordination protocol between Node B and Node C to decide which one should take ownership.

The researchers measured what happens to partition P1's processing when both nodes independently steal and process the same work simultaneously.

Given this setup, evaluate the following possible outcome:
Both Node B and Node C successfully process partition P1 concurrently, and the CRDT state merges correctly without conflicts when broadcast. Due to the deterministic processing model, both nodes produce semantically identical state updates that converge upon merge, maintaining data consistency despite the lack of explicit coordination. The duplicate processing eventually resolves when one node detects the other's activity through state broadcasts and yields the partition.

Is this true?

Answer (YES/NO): NO